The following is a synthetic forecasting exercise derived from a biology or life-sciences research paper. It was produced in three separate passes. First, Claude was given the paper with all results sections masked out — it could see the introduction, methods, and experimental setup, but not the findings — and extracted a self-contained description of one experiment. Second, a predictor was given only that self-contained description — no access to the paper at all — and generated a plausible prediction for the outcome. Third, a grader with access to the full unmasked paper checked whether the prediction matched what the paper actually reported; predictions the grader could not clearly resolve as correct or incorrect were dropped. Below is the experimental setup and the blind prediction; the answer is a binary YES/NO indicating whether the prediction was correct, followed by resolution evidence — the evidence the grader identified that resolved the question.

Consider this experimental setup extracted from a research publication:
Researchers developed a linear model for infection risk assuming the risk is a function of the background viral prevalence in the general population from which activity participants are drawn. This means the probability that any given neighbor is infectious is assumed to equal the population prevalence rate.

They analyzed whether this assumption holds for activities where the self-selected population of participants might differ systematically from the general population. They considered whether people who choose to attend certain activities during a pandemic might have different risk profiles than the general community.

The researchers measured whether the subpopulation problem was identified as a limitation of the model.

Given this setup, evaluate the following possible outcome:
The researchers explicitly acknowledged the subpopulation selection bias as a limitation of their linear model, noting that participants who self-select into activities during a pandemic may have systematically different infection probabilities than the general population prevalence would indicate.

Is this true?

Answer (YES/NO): YES